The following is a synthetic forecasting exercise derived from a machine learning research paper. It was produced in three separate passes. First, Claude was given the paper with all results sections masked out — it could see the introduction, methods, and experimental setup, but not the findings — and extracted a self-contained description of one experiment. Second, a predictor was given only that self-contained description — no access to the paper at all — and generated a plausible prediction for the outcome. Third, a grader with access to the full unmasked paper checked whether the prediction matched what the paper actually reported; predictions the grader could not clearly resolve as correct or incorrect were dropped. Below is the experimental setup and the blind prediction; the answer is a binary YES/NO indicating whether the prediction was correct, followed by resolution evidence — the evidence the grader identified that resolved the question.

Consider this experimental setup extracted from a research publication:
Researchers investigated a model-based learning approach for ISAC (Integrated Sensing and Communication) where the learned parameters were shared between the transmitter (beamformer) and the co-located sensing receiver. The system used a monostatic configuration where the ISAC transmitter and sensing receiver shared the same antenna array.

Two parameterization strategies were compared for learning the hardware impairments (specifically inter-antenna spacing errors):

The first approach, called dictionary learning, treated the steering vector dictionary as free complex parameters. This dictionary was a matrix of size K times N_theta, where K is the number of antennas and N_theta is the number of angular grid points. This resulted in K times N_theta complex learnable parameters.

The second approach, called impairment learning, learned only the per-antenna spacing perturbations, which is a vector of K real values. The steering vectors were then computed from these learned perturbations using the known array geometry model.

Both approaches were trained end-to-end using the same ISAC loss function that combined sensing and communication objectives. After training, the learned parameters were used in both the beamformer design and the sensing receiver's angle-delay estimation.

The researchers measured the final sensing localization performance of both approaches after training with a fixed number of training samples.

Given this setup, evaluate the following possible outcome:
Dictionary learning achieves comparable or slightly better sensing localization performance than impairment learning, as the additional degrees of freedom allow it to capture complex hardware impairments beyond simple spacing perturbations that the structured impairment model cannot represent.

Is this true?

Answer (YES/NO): NO